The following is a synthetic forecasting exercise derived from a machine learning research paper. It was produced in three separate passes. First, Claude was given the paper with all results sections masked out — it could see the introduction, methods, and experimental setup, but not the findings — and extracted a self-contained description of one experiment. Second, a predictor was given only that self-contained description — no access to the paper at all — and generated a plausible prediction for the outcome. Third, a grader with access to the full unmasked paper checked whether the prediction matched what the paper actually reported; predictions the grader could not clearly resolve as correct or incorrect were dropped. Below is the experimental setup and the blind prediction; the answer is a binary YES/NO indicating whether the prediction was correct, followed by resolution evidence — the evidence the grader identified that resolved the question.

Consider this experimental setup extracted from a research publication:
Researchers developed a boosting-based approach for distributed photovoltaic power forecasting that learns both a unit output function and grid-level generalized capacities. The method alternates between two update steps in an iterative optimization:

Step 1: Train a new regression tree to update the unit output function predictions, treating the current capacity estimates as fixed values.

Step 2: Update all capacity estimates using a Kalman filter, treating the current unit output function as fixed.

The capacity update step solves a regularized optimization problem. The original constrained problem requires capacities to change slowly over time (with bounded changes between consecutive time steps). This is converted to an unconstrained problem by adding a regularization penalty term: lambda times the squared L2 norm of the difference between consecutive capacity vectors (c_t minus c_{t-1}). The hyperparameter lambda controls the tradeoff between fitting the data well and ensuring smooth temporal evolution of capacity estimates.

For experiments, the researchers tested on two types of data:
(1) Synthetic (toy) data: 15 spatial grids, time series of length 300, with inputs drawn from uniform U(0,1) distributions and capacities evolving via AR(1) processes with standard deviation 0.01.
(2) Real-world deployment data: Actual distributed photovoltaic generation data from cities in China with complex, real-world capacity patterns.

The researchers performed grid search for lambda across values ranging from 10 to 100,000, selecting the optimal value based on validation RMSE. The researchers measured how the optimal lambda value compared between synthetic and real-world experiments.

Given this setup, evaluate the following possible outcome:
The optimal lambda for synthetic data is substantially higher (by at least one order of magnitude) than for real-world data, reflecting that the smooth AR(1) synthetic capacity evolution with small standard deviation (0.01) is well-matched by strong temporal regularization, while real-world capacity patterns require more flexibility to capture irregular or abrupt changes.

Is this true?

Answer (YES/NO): NO